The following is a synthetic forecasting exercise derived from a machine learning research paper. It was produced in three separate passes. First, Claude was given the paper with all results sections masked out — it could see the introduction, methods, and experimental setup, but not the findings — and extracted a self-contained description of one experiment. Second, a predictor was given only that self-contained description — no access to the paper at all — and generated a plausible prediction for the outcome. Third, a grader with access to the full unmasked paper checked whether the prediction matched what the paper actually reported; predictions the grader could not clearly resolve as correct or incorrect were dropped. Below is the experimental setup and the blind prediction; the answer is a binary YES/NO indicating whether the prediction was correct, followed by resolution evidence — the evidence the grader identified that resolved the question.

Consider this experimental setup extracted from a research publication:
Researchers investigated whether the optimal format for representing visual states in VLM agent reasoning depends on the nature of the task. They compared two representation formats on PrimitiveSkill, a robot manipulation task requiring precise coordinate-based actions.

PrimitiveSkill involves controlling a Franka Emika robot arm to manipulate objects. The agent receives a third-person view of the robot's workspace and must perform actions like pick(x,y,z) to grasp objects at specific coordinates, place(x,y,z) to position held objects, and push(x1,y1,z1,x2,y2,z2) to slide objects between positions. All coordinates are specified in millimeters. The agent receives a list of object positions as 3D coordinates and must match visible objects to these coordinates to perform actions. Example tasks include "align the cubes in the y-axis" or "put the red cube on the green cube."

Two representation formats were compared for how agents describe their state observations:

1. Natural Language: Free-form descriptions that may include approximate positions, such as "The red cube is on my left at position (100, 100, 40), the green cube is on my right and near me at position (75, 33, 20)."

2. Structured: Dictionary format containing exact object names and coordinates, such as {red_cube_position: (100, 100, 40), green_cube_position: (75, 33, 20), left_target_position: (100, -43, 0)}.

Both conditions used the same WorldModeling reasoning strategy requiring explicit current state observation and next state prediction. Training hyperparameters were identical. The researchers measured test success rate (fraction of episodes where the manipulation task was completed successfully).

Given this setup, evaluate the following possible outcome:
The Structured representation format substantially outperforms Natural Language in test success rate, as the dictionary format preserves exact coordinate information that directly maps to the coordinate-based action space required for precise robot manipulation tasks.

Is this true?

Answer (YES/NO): NO